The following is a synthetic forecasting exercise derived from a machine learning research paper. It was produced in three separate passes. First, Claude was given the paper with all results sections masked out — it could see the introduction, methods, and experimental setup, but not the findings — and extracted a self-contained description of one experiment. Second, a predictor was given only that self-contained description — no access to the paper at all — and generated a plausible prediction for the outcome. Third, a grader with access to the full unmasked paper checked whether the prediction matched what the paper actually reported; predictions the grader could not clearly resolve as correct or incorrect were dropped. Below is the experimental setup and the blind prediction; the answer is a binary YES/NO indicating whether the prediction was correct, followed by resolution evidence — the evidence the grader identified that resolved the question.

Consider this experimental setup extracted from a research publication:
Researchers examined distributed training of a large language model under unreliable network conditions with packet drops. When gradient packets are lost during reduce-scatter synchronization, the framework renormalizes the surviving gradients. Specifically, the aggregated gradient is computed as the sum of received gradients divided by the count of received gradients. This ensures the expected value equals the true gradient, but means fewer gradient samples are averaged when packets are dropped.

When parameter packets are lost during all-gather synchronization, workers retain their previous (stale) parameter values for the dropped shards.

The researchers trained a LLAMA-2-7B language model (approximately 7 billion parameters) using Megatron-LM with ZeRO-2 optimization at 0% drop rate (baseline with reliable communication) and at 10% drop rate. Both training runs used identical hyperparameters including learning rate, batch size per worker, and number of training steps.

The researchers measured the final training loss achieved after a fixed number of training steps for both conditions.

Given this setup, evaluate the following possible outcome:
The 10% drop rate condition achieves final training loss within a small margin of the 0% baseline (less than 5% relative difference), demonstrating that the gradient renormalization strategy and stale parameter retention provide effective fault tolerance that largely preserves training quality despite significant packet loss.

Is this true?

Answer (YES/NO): YES